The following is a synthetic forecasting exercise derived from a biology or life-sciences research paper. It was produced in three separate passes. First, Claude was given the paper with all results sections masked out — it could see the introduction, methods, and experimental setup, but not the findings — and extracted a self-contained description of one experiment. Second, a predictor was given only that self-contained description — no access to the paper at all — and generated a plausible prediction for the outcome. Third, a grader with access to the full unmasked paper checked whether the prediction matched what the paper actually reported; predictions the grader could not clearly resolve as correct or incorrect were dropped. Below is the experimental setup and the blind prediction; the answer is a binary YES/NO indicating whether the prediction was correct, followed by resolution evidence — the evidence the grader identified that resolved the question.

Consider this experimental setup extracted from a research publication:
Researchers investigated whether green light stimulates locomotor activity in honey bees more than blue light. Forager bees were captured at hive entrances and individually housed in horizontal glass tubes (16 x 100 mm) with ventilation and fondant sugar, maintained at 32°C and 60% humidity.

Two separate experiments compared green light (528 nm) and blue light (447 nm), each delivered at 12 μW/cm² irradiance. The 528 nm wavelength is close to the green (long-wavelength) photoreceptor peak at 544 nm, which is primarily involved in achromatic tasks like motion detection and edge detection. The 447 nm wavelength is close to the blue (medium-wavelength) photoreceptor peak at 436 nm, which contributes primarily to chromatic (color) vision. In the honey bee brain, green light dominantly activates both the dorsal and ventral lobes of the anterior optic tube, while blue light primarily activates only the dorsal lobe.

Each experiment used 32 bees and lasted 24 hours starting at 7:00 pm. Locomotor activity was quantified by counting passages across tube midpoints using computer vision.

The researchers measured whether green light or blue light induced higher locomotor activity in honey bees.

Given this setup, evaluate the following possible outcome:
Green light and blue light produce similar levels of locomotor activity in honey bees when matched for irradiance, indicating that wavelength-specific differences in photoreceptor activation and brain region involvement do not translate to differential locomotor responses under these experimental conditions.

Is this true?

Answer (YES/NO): YES